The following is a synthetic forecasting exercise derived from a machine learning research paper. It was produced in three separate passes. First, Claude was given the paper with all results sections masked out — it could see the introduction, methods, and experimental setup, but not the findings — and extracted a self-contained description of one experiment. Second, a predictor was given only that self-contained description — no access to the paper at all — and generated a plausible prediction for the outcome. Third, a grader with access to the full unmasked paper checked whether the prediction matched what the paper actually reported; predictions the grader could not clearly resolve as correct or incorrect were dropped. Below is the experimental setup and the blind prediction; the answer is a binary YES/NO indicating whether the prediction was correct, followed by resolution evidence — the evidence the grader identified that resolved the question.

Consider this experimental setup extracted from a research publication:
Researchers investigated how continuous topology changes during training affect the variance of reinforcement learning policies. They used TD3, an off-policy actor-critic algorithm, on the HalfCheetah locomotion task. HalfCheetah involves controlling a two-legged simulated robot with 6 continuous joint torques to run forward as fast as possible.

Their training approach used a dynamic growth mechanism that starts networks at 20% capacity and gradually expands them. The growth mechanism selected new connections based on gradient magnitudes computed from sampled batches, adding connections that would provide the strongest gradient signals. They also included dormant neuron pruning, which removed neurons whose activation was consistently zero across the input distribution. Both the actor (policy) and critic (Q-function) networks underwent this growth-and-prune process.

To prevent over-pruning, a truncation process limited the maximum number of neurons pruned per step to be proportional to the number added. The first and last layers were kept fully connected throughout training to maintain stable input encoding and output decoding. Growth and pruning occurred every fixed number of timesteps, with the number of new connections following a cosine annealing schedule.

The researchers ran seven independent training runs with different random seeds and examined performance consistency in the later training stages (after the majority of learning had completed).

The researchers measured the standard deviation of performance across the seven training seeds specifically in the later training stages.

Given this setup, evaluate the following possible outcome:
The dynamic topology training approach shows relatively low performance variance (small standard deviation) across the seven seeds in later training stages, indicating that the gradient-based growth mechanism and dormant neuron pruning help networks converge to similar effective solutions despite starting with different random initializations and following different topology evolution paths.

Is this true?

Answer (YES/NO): NO